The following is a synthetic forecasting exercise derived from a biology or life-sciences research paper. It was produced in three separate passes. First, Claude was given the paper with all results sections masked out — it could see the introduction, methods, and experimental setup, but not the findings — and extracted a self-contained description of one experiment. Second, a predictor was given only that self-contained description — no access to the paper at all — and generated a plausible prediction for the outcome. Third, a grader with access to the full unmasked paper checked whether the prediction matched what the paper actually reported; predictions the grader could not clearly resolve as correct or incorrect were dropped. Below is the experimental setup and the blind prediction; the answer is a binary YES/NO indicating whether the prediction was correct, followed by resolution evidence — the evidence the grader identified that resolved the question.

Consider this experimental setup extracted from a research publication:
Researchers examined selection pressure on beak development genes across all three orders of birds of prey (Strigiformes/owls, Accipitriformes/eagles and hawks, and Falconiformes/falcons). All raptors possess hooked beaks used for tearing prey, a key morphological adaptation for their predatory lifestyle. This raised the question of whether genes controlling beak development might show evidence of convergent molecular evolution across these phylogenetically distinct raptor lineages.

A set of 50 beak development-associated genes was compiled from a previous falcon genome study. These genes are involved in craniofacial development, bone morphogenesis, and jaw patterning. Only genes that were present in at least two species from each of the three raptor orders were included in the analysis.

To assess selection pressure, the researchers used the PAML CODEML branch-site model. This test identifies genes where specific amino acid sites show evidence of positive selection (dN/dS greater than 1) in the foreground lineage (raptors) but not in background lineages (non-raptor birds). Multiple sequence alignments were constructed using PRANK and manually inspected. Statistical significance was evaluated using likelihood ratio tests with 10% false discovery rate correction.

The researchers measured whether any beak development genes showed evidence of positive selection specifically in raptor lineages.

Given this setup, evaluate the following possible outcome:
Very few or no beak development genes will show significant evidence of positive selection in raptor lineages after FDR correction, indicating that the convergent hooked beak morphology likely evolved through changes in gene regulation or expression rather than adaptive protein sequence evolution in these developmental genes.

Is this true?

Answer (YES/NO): NO